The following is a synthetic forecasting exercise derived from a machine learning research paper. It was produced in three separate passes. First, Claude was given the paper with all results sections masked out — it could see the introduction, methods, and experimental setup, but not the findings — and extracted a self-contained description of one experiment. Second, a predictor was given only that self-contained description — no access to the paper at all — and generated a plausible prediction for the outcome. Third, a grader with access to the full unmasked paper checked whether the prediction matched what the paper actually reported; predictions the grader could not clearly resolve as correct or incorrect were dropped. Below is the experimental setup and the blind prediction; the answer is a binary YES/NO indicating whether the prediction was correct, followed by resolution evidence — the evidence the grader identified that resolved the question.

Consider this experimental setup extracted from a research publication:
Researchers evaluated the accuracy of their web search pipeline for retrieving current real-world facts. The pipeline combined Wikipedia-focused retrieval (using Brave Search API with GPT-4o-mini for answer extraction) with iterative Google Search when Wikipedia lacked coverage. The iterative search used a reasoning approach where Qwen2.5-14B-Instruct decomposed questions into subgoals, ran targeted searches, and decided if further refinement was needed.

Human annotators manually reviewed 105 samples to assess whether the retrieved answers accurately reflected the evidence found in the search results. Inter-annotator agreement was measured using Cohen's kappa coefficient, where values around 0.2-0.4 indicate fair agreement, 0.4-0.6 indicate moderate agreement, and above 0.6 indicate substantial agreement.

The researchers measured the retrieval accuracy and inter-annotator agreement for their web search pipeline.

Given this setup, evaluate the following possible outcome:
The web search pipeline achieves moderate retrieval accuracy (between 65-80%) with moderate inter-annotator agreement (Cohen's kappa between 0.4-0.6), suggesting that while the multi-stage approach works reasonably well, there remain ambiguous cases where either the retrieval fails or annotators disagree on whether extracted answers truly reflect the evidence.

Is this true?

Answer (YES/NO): NO